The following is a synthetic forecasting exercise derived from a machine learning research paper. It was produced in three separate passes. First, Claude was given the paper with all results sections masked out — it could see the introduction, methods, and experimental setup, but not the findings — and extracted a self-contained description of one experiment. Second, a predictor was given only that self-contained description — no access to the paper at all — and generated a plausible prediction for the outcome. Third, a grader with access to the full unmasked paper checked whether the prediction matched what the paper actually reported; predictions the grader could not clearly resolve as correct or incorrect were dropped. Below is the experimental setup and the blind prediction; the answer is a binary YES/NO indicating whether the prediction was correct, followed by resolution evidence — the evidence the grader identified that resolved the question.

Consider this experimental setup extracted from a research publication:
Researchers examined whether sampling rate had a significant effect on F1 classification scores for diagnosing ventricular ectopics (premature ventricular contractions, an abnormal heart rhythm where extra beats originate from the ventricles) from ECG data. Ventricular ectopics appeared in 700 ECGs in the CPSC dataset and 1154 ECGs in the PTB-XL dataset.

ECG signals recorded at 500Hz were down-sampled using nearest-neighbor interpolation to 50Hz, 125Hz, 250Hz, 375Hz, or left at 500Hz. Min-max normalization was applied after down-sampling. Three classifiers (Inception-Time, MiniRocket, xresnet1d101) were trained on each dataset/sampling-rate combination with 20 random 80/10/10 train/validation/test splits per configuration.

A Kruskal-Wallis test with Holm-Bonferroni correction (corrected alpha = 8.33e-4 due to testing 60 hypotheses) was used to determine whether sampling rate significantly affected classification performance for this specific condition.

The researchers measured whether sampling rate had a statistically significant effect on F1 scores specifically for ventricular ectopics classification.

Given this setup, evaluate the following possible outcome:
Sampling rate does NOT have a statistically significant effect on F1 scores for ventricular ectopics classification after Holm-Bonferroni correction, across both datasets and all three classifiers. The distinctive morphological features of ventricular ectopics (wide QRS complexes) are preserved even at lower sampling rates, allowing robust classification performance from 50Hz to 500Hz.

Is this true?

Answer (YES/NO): NO